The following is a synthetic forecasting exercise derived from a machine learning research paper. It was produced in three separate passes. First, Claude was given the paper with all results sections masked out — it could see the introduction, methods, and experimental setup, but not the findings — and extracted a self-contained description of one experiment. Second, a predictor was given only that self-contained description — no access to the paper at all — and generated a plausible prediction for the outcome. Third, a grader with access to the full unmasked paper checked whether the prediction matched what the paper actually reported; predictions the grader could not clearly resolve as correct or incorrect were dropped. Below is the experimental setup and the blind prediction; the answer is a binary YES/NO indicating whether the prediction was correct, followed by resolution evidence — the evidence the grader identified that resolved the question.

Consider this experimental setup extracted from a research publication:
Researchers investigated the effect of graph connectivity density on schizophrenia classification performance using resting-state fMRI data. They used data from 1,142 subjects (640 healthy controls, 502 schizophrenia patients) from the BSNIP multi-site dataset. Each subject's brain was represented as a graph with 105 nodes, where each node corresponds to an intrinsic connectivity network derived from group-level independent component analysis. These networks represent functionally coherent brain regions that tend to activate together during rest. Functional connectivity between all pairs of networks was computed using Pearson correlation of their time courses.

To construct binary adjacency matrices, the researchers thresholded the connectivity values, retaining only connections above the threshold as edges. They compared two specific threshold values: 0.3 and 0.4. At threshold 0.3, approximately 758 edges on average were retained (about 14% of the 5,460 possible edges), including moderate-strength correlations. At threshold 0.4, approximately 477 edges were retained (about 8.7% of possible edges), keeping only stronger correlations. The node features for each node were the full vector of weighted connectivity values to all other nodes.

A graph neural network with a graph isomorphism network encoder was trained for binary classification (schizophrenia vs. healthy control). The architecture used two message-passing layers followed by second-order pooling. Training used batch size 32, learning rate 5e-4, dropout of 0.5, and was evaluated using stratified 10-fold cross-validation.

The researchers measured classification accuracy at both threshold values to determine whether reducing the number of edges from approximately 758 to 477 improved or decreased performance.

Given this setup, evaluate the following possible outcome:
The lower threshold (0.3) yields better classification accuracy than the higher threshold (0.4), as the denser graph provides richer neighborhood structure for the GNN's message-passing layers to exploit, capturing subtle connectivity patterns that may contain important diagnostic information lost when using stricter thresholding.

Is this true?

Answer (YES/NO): NO